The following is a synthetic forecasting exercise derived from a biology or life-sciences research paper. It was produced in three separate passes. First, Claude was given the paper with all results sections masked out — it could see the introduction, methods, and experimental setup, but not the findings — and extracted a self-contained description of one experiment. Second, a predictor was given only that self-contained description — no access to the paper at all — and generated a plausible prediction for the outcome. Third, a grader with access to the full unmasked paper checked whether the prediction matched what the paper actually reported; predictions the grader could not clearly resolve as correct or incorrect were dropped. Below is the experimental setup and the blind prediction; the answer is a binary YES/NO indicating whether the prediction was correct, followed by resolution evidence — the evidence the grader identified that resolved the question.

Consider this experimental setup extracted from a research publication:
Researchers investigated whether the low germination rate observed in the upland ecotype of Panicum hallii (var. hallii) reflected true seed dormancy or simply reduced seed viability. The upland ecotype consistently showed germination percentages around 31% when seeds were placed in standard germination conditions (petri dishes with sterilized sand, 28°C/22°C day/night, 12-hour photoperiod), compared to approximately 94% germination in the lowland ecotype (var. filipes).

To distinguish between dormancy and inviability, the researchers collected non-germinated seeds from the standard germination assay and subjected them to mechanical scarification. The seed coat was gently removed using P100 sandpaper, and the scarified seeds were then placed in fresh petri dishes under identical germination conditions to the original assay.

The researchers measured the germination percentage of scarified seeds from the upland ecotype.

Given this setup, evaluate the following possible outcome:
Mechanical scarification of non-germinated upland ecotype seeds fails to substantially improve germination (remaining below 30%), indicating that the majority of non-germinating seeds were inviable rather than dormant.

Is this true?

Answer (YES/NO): NO